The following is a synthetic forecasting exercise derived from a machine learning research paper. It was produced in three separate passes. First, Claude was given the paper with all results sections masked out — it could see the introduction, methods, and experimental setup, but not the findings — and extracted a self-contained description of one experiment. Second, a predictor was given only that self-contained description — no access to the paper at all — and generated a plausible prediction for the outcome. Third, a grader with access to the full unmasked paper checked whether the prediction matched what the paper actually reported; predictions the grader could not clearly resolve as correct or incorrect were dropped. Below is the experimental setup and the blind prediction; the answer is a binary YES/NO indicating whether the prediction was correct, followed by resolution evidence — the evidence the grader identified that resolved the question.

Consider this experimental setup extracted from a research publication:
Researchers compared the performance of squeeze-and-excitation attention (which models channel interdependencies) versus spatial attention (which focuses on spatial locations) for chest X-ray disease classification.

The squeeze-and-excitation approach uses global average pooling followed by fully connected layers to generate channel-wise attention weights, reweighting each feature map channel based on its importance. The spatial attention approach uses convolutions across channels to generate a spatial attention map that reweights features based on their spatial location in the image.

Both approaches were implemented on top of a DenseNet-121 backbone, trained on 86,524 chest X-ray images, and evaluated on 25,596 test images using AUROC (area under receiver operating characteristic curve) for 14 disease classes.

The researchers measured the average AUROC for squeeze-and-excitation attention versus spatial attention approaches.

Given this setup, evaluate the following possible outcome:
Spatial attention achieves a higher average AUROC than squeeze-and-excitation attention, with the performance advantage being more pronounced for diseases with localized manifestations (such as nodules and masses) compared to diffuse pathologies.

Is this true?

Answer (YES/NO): NO